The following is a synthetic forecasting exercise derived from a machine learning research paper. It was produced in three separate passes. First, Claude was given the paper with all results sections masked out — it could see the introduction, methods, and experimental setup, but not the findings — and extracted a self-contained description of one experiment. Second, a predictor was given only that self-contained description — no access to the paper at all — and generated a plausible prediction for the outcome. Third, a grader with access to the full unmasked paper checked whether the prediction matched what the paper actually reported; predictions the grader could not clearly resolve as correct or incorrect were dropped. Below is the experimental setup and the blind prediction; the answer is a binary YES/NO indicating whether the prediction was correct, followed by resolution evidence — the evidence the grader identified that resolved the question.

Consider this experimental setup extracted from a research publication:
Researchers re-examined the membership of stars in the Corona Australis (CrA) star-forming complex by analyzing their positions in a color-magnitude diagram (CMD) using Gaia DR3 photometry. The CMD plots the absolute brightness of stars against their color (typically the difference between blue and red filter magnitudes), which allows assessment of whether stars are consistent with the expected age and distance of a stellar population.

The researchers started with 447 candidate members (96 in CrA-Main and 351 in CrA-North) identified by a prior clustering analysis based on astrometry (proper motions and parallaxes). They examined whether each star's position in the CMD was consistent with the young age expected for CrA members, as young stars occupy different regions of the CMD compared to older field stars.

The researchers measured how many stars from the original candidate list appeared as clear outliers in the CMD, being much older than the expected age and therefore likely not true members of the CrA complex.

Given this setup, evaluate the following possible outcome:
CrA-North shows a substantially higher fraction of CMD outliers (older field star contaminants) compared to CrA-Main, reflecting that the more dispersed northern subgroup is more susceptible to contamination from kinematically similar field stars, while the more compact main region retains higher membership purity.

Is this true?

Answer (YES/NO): NO